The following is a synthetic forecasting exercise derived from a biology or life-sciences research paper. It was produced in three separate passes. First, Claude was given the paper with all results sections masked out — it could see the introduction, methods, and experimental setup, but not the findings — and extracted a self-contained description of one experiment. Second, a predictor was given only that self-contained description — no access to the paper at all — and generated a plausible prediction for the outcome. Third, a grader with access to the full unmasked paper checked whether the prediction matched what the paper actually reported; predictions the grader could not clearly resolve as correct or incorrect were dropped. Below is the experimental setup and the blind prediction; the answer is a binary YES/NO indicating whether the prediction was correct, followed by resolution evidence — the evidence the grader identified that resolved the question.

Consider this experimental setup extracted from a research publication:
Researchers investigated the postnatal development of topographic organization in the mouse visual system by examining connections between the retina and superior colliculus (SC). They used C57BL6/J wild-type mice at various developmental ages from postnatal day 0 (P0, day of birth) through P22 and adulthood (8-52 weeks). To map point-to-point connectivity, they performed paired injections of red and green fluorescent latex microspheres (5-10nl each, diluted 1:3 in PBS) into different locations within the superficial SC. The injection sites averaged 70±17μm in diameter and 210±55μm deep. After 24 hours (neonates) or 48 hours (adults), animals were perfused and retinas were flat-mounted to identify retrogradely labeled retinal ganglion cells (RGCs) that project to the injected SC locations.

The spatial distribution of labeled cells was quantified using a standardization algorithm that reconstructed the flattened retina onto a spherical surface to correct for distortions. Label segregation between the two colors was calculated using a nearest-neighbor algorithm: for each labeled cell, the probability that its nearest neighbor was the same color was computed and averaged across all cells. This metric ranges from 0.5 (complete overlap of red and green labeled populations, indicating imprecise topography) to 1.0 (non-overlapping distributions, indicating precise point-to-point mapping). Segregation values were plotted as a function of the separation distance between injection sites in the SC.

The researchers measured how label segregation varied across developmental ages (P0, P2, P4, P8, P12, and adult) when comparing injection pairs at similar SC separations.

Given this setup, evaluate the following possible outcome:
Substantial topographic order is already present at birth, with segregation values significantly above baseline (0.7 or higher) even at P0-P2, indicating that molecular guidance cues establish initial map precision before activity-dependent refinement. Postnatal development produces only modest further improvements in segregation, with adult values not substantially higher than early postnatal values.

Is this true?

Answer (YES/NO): NO